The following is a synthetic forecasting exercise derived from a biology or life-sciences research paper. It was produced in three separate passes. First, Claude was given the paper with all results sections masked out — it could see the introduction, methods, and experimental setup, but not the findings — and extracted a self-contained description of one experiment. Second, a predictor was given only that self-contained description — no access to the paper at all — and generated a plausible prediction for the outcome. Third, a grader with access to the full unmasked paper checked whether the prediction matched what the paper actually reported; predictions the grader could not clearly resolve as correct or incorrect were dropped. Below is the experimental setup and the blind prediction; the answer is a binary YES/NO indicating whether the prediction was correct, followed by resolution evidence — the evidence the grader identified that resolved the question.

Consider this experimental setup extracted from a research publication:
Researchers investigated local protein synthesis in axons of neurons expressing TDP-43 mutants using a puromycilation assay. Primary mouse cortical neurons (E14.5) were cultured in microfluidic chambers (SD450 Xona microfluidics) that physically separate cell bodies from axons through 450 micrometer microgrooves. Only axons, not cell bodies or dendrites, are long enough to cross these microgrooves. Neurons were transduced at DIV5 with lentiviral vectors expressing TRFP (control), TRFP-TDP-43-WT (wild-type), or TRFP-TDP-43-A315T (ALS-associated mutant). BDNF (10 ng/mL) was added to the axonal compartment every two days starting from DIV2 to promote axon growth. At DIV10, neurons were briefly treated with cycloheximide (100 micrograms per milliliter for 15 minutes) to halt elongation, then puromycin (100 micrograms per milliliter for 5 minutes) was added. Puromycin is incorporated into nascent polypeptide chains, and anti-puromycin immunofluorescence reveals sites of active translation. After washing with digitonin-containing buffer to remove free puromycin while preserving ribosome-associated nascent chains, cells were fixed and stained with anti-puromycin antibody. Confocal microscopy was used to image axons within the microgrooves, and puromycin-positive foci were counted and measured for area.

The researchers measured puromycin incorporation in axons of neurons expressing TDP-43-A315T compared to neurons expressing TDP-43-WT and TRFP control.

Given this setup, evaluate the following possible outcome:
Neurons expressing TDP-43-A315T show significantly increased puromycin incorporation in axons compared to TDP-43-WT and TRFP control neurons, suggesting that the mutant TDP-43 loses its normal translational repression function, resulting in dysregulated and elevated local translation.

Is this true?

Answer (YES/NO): NO